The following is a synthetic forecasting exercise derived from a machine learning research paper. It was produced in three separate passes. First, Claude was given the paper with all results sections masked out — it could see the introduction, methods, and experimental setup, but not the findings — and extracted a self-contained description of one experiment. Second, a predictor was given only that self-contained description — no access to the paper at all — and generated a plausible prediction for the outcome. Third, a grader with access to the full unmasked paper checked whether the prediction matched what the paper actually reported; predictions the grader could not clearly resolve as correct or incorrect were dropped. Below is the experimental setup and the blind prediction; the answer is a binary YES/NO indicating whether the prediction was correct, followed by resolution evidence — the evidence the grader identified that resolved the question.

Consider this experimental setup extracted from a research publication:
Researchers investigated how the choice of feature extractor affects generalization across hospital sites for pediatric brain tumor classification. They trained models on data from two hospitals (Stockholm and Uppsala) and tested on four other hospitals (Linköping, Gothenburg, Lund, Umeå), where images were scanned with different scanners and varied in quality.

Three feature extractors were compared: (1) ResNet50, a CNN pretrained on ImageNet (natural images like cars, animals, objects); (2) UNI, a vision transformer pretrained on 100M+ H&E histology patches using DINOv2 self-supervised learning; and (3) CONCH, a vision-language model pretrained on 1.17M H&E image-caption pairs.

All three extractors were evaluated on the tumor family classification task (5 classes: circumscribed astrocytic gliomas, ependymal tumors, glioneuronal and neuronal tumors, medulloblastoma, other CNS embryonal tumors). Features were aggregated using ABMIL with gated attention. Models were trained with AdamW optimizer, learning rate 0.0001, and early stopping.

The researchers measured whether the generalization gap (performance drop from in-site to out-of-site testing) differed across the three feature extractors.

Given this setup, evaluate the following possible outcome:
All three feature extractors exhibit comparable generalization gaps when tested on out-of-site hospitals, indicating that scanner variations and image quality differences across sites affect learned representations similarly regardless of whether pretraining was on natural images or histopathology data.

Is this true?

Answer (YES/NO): YES